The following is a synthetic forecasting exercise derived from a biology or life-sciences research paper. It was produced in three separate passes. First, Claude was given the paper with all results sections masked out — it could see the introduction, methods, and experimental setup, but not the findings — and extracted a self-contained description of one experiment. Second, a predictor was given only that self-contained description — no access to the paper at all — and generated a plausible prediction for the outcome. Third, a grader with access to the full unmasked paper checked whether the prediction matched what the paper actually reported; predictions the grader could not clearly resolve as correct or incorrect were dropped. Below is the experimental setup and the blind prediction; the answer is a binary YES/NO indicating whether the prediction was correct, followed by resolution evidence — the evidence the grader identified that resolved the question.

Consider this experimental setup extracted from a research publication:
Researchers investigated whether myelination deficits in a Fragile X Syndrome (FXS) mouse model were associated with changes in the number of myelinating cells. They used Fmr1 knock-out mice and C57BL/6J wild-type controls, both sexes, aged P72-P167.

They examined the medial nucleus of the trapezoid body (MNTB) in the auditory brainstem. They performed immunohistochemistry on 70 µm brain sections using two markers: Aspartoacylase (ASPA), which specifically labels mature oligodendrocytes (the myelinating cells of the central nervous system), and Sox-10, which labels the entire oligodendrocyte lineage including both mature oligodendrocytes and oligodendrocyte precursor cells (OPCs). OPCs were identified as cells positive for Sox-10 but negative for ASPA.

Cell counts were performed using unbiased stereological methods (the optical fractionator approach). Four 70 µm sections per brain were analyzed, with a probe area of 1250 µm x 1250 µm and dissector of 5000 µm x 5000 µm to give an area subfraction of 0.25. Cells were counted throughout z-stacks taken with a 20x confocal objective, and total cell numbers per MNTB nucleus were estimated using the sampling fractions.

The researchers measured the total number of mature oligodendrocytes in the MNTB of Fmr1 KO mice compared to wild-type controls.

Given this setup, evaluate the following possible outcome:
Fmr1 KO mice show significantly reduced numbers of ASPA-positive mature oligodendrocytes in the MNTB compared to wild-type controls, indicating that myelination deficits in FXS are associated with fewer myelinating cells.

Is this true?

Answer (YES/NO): NO